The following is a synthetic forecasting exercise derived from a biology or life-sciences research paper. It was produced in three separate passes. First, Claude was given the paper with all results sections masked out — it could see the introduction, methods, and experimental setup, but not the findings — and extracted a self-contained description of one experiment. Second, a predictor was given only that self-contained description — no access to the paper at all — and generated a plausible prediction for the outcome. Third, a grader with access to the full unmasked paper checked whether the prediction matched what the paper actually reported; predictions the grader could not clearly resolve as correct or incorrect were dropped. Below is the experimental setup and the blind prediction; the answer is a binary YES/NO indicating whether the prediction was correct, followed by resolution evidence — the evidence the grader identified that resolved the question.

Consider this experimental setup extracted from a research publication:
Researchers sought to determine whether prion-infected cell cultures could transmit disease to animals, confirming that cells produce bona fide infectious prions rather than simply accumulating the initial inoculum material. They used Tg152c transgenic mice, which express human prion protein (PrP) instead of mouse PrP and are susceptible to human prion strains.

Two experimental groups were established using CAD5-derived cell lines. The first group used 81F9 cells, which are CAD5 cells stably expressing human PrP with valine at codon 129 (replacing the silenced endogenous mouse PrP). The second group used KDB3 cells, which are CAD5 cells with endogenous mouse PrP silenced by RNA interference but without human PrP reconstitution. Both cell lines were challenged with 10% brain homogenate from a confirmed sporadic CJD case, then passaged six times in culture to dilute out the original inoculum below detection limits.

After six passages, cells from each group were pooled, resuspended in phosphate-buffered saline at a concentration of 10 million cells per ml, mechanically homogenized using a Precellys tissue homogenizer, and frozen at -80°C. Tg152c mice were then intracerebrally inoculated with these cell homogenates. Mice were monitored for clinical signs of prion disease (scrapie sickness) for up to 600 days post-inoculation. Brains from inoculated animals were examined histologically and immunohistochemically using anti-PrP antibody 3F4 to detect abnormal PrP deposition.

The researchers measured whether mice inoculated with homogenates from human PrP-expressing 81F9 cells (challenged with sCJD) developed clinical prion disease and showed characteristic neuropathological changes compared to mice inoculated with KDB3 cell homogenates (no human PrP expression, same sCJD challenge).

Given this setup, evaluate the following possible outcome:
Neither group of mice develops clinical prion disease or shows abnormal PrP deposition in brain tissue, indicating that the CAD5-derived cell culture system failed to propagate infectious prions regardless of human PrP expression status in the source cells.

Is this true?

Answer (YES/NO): NO